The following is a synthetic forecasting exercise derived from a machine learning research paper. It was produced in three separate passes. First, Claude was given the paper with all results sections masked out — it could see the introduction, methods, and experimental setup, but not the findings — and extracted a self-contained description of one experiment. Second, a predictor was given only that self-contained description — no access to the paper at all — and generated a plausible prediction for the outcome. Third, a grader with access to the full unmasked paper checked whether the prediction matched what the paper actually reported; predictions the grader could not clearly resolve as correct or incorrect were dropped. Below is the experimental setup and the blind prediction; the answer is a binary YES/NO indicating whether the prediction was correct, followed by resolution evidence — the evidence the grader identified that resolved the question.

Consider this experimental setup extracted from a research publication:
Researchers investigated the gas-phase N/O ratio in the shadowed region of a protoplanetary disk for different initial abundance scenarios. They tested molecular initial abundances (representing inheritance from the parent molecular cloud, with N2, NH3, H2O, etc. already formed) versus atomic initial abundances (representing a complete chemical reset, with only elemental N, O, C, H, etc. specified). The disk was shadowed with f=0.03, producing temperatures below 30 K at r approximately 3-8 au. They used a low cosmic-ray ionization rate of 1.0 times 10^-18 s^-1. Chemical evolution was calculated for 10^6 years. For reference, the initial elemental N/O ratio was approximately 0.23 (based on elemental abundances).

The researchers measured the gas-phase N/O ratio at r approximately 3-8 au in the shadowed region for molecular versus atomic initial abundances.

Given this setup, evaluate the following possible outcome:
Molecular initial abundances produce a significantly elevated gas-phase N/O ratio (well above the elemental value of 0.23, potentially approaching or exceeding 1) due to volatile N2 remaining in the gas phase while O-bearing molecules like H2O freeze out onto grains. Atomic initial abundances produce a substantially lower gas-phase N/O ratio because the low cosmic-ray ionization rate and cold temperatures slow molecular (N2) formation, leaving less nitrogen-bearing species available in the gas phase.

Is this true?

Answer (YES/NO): NO